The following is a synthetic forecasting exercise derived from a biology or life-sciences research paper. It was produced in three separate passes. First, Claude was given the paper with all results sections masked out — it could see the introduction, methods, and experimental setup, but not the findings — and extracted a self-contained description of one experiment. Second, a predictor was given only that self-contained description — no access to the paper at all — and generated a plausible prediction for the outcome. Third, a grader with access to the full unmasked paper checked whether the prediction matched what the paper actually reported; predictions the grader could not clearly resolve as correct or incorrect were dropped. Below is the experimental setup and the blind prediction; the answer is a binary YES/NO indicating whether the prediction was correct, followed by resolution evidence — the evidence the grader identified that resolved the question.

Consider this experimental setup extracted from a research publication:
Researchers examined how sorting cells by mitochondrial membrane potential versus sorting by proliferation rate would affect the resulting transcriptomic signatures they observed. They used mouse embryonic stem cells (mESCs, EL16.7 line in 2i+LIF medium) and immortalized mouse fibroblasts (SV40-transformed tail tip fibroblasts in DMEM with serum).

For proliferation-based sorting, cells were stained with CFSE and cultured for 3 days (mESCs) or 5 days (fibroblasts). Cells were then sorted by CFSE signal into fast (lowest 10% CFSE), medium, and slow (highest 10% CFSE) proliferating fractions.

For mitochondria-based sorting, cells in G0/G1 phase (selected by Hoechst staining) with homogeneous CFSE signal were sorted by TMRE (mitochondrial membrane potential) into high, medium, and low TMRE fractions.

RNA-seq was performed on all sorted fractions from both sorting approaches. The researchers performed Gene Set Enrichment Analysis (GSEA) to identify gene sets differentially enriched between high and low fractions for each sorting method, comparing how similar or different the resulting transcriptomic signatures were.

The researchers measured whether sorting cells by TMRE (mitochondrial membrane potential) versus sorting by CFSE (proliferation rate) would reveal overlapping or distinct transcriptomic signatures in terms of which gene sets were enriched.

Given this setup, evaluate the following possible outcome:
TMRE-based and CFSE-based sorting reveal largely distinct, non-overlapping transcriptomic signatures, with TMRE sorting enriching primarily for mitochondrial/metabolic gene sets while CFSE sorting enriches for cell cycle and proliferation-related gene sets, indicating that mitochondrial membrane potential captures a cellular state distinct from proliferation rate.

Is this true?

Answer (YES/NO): NO